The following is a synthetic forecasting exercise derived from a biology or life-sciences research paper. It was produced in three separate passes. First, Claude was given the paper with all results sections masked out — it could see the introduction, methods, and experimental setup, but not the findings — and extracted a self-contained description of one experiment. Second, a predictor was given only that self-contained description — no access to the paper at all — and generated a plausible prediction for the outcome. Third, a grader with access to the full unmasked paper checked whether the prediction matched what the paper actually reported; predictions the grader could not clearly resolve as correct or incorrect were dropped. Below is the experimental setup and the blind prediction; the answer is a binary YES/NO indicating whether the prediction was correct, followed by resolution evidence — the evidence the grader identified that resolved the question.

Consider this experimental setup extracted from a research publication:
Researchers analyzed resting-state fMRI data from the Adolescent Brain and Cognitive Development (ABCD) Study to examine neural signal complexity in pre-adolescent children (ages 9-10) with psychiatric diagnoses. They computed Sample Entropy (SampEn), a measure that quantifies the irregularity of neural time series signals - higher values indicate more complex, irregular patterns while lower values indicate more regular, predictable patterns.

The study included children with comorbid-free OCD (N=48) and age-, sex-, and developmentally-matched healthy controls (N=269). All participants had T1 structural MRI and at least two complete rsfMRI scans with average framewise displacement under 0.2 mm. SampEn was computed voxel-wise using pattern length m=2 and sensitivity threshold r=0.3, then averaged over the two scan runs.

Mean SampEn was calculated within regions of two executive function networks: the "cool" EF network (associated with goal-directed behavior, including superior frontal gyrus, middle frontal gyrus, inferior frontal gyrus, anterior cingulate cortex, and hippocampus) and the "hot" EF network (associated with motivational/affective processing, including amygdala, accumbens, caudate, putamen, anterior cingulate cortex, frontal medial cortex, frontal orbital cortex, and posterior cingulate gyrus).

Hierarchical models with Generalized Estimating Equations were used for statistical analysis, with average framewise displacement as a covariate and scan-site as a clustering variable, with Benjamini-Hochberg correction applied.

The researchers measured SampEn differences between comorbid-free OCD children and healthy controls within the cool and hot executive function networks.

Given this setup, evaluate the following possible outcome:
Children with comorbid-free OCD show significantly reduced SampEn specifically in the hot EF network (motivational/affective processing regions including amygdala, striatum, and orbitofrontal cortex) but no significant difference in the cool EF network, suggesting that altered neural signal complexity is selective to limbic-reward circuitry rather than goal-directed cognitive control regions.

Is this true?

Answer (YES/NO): NO